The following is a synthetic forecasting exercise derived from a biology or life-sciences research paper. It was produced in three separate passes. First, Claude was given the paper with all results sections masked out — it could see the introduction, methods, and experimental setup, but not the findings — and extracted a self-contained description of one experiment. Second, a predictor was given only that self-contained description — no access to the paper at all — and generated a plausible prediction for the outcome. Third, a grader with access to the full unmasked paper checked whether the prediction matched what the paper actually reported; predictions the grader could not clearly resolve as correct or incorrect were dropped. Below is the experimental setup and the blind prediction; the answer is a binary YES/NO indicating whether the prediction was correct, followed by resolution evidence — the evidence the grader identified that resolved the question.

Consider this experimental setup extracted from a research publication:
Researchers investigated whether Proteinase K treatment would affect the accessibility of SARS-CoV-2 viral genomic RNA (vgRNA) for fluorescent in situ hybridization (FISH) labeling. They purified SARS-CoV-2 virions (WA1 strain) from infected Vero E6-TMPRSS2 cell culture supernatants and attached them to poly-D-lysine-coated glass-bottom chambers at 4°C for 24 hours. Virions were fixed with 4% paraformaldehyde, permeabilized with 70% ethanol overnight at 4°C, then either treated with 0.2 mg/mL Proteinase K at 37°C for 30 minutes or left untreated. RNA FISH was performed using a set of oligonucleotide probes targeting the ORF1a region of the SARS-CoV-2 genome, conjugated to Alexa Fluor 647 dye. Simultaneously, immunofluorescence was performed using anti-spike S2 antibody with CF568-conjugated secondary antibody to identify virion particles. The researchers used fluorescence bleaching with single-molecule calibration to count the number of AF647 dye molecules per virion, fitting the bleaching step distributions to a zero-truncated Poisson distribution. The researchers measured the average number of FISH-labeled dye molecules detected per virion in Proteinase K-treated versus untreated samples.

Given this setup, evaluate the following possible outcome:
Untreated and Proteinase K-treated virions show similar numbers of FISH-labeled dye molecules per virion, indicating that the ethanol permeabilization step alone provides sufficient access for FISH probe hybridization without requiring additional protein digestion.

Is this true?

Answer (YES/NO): NO